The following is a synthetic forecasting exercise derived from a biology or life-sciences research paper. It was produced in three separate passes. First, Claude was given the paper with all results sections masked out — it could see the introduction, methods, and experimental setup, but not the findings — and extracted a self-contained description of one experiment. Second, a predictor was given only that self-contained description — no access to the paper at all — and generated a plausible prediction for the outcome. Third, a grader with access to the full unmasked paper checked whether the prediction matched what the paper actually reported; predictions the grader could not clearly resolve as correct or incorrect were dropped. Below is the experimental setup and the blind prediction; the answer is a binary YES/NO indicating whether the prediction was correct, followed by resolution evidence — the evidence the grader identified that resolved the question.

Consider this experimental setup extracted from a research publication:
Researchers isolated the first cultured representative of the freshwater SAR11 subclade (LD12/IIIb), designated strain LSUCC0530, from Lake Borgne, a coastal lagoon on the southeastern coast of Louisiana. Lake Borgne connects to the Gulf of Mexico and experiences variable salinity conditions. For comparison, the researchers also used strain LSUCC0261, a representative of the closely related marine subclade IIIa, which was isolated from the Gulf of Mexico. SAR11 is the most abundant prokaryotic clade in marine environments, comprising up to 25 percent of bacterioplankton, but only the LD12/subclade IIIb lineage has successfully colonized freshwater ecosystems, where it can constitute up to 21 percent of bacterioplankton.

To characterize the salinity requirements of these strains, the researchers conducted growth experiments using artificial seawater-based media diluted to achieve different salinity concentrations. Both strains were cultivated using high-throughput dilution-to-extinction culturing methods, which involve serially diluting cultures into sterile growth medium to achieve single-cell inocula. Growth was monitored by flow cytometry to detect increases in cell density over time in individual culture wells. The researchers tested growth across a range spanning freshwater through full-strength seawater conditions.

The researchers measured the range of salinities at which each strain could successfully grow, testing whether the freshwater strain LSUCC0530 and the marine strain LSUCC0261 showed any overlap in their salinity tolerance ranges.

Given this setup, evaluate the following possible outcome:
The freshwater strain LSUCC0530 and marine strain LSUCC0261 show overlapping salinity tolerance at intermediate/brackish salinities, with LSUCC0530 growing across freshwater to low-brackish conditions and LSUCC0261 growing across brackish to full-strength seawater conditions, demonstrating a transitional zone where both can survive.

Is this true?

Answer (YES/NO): NO